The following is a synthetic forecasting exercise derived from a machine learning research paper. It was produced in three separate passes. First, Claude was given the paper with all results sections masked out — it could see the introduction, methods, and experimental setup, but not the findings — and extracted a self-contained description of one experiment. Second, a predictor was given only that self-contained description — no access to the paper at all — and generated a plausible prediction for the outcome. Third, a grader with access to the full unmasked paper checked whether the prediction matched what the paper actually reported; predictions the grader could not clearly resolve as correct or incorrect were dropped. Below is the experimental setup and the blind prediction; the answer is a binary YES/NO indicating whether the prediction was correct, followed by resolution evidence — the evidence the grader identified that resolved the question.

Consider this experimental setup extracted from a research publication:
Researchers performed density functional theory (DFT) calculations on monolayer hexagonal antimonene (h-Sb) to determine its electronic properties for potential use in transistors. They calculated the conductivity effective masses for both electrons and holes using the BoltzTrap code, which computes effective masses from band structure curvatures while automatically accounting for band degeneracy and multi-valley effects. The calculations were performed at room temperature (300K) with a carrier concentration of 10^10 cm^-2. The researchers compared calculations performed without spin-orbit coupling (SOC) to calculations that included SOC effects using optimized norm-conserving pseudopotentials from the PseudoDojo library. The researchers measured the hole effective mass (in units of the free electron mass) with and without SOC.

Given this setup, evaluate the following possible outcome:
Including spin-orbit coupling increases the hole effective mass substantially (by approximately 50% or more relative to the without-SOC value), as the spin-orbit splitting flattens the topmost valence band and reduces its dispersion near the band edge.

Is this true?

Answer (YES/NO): NO